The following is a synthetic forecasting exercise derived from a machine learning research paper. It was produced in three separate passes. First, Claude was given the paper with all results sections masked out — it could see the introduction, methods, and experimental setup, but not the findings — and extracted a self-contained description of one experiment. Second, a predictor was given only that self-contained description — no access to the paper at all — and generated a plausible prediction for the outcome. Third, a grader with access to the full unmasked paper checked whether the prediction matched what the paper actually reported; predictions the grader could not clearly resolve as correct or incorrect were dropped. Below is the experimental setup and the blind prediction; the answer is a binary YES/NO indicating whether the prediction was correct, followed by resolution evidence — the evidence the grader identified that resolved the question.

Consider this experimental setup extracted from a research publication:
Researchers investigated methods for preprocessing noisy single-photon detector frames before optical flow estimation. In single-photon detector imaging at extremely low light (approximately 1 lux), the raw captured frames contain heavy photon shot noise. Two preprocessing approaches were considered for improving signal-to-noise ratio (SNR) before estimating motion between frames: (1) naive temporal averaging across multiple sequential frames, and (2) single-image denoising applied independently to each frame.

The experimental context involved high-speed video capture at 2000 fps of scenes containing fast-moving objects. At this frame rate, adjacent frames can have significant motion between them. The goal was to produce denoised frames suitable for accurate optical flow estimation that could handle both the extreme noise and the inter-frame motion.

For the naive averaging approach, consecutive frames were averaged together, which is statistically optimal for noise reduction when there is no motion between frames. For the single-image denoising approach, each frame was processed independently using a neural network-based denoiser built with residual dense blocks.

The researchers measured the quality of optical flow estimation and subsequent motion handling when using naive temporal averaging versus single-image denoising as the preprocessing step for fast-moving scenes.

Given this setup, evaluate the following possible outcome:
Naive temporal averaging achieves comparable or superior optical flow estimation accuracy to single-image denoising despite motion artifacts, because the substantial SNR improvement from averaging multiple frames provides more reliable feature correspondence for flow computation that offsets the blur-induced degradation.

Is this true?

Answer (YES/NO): NO